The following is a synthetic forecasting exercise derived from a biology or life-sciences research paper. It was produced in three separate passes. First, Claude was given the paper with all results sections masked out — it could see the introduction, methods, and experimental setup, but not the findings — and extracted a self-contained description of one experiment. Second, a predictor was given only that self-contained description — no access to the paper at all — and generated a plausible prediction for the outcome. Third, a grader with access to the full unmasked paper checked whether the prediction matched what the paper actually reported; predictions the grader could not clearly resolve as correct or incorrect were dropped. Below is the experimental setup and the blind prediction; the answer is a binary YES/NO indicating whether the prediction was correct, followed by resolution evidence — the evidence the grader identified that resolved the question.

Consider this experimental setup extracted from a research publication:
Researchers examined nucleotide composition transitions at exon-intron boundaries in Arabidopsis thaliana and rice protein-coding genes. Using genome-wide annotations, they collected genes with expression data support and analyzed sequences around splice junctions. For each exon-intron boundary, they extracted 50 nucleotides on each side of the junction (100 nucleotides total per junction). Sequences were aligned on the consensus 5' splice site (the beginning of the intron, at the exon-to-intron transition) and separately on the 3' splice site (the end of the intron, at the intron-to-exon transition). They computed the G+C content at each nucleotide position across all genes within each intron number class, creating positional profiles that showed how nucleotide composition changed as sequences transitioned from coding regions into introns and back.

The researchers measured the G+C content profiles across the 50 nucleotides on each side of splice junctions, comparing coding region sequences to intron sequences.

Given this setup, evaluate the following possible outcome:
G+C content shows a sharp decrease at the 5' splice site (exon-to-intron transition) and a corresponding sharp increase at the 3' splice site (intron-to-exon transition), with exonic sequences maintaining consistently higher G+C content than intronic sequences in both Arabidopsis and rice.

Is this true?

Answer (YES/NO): YES